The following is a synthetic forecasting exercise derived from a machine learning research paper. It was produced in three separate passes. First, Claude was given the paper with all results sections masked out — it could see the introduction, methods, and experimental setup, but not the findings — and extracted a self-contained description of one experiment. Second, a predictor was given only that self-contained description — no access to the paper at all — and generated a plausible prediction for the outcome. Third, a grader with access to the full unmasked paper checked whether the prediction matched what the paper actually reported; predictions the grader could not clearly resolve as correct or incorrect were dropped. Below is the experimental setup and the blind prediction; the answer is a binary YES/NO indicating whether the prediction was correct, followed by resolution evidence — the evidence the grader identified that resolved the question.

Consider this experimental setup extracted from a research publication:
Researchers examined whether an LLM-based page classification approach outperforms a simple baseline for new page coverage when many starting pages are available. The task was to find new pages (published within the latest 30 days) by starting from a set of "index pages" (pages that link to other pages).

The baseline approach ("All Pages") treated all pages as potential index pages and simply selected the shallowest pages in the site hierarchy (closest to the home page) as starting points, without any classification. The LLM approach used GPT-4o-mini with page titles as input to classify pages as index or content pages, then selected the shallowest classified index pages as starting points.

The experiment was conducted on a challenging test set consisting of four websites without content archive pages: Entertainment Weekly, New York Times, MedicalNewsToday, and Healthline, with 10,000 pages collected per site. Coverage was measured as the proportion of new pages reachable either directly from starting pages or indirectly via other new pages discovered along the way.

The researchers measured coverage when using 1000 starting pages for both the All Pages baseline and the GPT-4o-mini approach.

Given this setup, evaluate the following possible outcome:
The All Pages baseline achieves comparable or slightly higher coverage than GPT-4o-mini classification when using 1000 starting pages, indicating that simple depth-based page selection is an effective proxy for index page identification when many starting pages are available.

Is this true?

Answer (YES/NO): YES